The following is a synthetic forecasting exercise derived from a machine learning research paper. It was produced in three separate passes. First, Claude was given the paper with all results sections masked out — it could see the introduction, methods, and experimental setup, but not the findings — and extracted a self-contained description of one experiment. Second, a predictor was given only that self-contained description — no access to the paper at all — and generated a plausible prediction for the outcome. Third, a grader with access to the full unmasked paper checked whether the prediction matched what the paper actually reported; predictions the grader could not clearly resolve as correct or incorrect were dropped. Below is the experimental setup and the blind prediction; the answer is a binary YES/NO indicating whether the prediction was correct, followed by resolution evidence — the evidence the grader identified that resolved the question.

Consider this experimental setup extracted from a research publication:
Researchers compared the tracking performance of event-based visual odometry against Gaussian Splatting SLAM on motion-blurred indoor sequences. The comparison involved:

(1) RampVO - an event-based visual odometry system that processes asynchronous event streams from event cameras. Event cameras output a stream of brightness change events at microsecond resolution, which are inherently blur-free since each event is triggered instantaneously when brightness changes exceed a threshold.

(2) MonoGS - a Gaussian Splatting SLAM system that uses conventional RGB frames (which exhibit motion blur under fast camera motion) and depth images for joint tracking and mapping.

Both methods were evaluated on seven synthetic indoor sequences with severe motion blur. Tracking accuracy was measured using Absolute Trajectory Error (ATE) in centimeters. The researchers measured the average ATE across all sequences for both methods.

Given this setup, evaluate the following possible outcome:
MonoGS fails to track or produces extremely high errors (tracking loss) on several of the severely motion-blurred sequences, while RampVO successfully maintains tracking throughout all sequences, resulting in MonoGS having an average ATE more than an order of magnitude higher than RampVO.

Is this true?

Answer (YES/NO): NO